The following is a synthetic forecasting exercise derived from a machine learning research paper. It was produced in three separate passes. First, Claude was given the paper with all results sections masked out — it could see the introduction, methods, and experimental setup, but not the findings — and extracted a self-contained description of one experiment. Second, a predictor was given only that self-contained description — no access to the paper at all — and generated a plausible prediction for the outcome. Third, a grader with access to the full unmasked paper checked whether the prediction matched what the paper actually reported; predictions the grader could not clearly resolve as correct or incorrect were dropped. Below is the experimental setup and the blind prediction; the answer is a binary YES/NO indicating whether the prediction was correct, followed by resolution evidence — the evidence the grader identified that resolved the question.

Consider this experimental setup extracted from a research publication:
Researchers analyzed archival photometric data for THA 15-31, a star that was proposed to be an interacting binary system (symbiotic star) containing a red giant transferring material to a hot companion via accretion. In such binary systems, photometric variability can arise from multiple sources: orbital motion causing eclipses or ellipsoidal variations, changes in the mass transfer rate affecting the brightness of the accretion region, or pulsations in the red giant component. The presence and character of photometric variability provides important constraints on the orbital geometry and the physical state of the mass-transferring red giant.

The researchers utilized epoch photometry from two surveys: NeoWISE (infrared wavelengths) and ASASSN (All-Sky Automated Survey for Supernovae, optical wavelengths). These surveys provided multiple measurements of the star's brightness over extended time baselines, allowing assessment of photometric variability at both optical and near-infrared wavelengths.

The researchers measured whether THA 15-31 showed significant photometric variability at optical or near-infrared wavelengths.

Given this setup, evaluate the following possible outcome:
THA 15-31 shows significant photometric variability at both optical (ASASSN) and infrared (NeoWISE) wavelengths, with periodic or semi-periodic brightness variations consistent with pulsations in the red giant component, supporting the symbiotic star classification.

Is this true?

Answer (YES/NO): NO